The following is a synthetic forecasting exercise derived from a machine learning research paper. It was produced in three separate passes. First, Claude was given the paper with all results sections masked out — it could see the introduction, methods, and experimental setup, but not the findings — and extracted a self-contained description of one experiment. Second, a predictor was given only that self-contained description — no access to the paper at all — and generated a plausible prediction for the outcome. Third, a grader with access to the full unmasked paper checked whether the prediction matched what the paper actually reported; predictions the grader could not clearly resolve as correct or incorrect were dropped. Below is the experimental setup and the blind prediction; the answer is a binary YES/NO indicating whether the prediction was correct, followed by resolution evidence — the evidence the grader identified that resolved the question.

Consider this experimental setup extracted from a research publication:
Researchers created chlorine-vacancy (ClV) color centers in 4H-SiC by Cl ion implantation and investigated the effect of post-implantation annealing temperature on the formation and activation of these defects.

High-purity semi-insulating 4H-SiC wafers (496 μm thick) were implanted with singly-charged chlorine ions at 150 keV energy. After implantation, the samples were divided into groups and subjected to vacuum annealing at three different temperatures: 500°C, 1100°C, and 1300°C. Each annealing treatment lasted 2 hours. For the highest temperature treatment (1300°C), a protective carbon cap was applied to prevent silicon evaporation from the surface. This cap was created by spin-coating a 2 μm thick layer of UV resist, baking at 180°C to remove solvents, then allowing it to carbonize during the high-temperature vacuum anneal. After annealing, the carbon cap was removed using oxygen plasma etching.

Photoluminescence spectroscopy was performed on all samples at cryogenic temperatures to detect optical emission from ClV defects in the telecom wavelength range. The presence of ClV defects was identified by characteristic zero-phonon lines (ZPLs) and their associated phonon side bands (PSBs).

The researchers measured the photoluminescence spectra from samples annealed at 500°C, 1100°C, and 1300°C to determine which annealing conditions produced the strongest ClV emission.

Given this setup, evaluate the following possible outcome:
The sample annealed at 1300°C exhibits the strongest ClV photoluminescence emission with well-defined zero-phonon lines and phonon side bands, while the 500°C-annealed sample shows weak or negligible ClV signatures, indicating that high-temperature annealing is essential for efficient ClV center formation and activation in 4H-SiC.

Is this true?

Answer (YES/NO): YES